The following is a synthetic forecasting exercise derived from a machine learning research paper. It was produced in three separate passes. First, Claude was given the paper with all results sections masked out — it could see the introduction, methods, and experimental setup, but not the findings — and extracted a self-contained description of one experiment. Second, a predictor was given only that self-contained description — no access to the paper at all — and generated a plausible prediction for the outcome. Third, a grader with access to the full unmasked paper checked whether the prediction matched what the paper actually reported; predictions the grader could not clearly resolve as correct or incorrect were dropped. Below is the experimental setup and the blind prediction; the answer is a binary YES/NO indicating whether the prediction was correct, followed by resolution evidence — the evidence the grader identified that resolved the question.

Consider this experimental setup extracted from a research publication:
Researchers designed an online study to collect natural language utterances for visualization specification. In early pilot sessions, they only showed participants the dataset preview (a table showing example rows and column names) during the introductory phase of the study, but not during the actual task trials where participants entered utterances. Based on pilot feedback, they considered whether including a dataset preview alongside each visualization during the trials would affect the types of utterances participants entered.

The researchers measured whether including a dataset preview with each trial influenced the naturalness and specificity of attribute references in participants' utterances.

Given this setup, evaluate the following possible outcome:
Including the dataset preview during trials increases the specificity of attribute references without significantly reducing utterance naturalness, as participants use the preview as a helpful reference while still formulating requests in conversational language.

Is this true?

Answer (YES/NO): NO